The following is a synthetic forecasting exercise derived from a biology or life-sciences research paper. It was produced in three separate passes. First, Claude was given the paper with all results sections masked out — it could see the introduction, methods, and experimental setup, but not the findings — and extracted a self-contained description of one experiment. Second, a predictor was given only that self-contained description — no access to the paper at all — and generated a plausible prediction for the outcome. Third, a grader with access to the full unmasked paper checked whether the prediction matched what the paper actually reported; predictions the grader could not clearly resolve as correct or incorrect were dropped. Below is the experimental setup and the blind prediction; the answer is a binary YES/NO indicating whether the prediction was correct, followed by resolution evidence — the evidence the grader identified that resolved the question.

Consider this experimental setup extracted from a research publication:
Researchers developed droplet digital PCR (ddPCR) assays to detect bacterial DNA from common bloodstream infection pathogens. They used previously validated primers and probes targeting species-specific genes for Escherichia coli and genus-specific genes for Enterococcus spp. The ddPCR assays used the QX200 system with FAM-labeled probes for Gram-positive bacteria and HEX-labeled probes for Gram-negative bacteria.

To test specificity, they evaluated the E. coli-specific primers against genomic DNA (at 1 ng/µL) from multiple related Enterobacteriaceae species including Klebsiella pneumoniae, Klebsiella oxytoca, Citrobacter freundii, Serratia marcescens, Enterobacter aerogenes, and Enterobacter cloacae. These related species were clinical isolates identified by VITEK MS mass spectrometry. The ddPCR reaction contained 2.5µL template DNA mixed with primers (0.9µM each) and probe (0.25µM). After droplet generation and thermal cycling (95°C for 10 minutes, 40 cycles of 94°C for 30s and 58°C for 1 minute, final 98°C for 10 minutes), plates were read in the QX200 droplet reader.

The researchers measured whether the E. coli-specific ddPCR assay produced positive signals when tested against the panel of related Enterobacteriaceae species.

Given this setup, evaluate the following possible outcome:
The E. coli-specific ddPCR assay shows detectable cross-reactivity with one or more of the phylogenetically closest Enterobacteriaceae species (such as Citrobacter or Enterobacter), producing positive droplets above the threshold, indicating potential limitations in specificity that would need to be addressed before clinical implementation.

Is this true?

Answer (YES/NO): NO